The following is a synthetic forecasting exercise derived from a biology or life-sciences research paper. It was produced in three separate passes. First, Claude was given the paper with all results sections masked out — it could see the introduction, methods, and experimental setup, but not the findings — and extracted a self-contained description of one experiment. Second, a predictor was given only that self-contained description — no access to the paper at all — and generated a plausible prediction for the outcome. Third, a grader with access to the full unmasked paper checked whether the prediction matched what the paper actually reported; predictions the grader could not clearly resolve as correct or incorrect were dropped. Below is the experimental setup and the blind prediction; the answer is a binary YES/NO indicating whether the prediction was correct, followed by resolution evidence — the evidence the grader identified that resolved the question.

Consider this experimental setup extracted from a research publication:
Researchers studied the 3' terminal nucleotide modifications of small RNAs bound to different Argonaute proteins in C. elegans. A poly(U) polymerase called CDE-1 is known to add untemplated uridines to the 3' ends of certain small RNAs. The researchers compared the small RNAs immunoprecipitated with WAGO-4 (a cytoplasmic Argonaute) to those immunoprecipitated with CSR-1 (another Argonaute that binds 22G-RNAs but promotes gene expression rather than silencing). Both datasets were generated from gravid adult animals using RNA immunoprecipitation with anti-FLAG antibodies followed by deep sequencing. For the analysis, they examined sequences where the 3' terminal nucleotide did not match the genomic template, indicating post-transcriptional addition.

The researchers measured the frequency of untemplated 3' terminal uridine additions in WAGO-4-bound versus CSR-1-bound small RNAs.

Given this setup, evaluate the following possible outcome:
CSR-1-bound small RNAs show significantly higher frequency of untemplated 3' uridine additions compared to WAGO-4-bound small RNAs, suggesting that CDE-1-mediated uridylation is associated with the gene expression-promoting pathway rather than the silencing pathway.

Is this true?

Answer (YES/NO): NO